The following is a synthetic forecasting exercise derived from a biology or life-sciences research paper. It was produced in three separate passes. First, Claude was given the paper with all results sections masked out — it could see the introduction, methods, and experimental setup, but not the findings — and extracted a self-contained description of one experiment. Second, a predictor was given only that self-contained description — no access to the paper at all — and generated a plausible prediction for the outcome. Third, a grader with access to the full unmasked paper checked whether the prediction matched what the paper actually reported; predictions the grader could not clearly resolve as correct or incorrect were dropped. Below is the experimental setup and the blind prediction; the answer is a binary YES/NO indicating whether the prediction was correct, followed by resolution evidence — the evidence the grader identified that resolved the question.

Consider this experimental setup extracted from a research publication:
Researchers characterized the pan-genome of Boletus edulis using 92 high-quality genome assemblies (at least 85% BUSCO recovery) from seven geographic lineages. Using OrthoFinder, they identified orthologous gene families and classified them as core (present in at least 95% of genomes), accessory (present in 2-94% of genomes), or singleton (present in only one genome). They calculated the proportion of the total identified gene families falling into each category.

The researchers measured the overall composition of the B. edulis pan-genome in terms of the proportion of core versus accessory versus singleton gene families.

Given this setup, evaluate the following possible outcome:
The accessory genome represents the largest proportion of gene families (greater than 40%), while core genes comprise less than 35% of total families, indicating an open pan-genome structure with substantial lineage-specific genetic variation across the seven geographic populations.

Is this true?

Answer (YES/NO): YES